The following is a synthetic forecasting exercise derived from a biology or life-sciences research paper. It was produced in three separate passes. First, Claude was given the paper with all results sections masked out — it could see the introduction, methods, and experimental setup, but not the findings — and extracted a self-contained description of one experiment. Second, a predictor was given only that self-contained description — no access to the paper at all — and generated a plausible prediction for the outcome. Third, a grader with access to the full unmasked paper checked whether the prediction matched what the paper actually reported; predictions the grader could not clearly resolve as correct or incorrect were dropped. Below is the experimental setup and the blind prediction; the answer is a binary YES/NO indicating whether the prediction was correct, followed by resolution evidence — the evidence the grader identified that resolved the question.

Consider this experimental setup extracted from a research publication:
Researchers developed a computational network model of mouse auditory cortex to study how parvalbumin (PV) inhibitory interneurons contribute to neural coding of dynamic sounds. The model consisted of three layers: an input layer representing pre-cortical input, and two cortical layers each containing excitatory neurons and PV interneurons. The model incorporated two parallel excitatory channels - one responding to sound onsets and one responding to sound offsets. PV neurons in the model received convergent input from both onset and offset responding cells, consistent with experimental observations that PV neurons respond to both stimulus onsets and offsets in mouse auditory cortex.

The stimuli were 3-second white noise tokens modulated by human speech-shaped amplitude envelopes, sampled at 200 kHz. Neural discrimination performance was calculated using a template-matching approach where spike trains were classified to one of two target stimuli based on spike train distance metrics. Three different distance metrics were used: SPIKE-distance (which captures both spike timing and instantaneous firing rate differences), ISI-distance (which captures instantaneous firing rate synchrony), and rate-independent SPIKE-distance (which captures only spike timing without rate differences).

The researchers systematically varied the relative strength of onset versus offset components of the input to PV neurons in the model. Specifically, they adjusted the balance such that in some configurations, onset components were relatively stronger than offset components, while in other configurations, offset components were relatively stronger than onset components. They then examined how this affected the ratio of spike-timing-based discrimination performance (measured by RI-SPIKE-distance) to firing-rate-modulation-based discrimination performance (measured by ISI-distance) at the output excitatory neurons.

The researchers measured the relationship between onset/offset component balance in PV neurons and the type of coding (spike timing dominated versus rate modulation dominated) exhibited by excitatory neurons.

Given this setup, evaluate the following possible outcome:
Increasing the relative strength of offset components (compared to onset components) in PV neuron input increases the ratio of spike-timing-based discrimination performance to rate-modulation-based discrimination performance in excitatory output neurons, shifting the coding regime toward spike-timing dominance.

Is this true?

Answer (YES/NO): YES